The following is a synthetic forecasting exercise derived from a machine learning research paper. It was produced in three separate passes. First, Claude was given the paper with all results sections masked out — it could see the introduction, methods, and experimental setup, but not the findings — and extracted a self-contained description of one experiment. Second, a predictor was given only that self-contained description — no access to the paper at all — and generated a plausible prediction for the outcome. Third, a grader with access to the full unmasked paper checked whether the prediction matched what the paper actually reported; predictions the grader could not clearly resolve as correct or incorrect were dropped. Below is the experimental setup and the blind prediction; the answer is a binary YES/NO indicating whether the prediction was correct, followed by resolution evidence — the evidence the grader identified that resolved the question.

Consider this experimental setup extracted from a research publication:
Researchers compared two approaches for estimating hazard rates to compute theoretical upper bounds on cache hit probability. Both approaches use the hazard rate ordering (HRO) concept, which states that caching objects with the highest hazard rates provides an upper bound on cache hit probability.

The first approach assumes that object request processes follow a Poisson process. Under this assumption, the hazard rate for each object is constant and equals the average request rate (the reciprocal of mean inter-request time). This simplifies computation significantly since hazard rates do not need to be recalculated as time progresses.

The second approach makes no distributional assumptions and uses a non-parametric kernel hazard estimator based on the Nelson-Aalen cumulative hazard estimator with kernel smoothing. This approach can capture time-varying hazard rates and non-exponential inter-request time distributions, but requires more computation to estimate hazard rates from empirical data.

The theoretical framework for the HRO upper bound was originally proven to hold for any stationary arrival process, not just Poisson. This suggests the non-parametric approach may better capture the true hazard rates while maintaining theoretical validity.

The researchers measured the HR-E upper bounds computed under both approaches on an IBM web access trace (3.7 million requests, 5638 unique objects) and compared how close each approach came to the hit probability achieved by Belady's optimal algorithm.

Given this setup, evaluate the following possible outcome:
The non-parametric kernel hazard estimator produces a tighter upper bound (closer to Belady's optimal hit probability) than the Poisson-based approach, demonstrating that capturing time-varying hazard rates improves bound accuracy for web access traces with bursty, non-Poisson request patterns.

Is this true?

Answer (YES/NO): NO